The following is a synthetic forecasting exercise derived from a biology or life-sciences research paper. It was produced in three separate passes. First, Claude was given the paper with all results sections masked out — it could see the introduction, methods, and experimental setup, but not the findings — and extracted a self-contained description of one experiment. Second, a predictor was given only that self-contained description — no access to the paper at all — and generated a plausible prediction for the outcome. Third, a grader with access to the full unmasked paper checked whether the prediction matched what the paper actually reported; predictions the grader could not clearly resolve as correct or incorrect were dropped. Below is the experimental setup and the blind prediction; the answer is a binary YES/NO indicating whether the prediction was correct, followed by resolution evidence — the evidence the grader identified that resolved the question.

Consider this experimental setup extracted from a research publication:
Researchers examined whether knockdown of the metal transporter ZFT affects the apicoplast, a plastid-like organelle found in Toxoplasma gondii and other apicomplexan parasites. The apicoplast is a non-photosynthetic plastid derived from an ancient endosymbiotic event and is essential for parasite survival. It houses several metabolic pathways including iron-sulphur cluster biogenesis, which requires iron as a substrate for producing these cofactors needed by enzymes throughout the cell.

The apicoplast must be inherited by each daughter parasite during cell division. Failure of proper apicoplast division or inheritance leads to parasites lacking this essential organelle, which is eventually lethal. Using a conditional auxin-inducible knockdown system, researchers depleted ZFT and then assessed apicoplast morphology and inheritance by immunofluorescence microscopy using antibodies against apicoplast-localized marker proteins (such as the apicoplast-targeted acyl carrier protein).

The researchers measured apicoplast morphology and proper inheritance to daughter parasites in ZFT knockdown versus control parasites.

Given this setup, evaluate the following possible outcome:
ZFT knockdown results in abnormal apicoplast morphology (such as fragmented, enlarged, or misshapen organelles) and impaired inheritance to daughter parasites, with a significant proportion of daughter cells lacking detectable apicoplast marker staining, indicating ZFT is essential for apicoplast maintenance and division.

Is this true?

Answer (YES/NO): NO